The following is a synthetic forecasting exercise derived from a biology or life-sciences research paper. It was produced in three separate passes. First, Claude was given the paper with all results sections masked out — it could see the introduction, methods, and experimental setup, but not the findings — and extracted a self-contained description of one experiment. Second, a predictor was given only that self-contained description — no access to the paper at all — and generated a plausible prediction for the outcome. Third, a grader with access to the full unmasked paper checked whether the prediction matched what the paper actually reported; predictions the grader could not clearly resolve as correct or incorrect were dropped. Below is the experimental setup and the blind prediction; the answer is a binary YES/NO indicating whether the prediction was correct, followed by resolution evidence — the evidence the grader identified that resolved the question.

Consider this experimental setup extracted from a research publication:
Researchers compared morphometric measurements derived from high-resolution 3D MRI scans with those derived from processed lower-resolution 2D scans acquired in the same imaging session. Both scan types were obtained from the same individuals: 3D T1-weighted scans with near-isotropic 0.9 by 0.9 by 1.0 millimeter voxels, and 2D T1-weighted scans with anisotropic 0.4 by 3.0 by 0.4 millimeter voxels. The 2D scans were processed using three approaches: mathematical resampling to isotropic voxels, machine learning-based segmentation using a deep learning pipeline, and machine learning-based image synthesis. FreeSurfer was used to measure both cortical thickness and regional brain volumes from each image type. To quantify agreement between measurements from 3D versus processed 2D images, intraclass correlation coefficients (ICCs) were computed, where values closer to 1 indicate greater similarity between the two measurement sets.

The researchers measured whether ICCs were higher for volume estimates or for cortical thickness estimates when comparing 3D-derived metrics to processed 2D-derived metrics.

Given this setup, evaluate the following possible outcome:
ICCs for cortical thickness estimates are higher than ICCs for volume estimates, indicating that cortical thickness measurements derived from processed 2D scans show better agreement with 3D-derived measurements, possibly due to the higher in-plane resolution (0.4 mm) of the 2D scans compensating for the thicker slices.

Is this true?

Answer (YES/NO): NO